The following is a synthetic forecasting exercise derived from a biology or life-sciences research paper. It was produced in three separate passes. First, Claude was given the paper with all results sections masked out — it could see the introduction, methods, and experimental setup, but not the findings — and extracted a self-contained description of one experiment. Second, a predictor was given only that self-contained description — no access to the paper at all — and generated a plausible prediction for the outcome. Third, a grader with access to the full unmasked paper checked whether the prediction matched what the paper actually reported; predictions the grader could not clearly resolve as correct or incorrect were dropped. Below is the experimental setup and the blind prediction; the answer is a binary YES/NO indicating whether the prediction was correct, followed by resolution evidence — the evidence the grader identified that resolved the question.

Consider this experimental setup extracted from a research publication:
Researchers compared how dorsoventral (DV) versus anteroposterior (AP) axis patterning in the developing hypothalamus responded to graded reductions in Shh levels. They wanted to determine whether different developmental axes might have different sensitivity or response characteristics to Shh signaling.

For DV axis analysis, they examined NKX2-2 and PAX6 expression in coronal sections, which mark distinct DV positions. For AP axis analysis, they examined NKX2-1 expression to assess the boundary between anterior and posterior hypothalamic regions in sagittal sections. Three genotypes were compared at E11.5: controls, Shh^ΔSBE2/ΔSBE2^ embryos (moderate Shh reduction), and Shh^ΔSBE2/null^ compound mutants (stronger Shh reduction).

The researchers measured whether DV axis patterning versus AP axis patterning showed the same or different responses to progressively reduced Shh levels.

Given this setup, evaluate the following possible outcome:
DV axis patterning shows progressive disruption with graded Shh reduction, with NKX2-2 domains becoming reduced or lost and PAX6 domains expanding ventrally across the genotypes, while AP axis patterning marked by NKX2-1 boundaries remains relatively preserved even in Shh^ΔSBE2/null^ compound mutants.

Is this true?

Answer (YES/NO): NO